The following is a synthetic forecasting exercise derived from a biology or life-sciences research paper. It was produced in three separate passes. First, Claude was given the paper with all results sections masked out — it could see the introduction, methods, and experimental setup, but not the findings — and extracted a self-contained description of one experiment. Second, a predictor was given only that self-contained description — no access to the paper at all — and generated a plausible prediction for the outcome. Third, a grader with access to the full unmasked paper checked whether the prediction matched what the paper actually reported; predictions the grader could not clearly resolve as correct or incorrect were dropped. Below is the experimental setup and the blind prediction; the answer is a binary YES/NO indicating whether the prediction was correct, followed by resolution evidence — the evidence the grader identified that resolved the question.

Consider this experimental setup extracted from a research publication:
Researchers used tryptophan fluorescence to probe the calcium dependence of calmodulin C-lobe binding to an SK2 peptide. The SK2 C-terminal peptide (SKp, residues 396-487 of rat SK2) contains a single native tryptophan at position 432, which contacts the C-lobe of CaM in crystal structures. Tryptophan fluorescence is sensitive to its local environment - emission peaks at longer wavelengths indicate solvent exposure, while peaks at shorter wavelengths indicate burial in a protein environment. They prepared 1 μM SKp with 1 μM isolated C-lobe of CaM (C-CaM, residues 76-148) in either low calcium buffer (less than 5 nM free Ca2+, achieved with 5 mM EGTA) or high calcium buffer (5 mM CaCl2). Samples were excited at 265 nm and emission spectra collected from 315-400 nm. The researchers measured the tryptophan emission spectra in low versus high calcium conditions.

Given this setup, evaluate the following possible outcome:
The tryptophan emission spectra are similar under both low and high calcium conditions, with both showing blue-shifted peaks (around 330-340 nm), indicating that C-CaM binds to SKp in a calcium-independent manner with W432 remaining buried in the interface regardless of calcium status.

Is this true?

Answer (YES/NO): NO